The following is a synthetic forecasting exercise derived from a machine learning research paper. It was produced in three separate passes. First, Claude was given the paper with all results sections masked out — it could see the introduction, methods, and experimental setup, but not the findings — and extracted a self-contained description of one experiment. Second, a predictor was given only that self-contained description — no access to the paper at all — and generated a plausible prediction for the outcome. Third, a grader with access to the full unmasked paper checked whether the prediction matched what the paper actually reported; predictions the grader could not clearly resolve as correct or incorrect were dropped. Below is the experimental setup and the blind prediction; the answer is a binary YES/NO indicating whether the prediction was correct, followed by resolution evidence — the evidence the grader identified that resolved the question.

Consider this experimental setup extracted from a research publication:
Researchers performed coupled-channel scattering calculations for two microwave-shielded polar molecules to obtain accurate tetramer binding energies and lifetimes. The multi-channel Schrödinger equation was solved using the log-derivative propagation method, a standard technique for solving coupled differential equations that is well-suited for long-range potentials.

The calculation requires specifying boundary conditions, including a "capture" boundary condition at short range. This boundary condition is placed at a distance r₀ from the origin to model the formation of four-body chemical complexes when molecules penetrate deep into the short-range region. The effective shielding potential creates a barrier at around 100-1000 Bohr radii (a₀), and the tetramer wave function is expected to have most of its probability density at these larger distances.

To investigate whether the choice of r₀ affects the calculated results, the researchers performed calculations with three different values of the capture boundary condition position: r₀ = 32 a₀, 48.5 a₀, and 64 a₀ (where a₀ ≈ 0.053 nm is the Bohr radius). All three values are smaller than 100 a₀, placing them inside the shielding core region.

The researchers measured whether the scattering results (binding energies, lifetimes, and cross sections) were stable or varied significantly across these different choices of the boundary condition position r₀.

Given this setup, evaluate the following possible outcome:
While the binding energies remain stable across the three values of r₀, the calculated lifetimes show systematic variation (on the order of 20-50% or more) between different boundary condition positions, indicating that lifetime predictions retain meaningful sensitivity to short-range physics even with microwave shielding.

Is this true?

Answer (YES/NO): NO